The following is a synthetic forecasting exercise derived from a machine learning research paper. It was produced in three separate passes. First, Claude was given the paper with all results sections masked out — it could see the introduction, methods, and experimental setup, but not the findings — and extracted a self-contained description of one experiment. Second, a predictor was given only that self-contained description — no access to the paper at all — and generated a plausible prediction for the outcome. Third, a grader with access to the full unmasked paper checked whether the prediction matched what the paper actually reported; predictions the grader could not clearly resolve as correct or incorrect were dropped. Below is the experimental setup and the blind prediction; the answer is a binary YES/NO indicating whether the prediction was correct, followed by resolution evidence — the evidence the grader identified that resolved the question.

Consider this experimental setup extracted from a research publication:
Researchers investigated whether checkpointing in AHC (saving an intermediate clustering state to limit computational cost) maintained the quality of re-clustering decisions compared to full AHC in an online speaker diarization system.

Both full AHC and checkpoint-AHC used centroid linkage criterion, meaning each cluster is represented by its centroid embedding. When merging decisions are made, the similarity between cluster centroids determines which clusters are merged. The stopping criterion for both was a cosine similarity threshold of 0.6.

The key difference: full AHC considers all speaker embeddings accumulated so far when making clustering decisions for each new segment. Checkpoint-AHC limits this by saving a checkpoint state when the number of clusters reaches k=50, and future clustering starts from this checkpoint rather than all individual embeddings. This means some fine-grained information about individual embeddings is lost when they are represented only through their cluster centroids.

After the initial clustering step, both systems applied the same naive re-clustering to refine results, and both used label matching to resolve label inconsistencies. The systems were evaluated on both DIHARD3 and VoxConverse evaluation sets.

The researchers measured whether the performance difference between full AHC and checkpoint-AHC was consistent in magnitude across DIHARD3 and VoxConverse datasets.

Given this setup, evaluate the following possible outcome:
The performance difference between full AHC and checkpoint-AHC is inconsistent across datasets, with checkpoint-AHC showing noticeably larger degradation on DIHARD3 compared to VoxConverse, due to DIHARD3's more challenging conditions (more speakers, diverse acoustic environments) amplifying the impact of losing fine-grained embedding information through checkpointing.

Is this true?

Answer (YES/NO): NO